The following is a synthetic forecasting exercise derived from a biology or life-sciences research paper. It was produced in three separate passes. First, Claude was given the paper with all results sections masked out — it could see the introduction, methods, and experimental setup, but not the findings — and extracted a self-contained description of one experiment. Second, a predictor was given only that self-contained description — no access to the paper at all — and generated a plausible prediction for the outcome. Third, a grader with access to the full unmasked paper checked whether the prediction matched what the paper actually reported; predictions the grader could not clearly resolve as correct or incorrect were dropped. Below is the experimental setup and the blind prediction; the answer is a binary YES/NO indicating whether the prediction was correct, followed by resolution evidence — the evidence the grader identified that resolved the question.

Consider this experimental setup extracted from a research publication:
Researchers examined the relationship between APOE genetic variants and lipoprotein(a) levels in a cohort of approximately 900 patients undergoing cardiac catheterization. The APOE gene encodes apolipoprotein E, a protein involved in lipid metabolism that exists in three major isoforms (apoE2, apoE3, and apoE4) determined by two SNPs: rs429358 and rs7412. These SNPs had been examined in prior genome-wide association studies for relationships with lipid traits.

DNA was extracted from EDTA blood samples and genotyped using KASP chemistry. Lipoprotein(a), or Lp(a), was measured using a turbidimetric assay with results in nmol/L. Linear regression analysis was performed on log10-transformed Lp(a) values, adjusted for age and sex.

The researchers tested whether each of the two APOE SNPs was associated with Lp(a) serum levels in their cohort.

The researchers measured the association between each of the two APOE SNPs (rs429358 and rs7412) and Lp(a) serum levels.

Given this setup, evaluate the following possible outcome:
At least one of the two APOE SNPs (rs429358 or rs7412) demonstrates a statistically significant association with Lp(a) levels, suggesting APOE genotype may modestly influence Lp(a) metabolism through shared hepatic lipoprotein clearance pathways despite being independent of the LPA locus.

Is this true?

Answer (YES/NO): YES